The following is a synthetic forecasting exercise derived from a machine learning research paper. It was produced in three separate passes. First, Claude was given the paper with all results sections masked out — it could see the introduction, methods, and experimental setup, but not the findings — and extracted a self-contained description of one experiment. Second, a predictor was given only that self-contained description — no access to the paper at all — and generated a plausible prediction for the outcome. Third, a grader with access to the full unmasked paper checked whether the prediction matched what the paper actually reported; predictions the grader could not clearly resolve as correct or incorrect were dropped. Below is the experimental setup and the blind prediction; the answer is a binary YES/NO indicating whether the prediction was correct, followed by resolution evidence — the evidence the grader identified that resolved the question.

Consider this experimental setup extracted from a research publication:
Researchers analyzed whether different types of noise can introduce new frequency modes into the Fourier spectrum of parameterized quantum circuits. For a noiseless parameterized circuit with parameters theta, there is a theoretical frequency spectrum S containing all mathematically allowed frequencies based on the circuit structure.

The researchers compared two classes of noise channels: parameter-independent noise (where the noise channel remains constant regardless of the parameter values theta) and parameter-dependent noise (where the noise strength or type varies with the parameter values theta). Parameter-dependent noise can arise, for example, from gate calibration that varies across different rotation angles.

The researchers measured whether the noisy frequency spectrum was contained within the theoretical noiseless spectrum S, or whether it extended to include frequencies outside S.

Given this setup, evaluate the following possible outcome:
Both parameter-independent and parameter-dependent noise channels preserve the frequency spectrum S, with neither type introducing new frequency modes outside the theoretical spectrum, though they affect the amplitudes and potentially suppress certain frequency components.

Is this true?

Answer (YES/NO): NO